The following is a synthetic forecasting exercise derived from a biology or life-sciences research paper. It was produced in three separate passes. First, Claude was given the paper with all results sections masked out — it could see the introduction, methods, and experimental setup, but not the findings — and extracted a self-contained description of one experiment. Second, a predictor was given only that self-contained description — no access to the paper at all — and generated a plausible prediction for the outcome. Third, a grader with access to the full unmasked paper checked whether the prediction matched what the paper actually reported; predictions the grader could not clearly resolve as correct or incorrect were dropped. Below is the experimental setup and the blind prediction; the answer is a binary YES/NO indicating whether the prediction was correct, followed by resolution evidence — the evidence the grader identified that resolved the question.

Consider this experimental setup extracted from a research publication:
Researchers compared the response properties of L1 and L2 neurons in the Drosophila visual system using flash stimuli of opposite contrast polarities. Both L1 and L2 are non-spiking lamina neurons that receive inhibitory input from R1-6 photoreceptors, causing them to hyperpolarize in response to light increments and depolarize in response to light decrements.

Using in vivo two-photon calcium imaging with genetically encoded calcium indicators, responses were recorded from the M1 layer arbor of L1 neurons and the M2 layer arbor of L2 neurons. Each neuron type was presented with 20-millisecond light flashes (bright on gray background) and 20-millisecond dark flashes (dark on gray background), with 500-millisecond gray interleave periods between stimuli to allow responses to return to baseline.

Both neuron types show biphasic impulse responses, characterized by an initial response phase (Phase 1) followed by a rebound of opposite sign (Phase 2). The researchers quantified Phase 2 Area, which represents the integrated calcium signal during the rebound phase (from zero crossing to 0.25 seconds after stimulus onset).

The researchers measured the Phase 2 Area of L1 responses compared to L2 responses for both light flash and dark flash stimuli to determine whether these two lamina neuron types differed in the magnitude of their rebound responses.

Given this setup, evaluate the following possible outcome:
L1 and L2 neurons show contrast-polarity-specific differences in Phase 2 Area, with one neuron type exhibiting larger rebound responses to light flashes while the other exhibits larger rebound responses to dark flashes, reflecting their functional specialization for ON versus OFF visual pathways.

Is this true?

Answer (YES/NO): NO